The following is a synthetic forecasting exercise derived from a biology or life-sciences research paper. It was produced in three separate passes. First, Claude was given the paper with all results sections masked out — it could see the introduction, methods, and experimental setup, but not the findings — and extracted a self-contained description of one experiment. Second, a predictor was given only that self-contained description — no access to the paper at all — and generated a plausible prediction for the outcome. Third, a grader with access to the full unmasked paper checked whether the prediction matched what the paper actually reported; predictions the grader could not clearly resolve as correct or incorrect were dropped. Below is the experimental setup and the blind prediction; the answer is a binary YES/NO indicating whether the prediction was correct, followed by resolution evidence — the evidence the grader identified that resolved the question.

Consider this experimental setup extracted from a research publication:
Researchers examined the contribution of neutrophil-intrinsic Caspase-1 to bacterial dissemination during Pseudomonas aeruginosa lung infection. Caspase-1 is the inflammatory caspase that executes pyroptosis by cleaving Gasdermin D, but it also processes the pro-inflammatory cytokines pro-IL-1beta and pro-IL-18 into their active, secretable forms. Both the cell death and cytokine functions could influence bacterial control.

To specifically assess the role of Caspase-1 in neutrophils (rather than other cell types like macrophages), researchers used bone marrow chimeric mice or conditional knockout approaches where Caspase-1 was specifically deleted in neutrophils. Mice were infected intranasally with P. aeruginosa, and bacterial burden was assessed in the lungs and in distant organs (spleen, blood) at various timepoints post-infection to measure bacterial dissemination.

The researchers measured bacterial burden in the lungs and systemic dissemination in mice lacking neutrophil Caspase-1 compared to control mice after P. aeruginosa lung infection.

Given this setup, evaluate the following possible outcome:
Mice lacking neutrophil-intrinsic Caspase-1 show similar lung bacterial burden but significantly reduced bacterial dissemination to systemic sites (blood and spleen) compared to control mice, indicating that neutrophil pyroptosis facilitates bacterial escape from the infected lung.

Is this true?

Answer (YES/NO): NO